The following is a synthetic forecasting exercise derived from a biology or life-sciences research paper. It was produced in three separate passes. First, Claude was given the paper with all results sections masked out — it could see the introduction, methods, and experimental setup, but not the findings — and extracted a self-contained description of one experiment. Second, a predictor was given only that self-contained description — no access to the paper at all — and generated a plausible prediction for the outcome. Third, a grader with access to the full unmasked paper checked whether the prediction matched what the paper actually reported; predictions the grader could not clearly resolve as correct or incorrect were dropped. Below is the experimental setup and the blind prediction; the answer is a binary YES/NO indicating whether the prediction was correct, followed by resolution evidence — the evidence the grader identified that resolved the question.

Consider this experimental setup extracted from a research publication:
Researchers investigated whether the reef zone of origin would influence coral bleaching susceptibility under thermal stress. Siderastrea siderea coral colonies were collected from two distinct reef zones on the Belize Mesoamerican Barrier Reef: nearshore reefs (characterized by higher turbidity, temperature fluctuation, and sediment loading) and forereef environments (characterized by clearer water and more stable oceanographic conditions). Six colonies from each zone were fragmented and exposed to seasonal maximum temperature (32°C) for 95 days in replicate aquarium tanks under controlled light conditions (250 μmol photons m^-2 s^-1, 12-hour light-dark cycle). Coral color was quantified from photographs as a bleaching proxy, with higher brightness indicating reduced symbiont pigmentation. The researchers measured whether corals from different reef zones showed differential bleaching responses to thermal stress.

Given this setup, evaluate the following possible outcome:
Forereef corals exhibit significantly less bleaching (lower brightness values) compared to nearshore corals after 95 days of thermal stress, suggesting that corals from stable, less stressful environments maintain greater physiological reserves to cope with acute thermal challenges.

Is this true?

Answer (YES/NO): NO